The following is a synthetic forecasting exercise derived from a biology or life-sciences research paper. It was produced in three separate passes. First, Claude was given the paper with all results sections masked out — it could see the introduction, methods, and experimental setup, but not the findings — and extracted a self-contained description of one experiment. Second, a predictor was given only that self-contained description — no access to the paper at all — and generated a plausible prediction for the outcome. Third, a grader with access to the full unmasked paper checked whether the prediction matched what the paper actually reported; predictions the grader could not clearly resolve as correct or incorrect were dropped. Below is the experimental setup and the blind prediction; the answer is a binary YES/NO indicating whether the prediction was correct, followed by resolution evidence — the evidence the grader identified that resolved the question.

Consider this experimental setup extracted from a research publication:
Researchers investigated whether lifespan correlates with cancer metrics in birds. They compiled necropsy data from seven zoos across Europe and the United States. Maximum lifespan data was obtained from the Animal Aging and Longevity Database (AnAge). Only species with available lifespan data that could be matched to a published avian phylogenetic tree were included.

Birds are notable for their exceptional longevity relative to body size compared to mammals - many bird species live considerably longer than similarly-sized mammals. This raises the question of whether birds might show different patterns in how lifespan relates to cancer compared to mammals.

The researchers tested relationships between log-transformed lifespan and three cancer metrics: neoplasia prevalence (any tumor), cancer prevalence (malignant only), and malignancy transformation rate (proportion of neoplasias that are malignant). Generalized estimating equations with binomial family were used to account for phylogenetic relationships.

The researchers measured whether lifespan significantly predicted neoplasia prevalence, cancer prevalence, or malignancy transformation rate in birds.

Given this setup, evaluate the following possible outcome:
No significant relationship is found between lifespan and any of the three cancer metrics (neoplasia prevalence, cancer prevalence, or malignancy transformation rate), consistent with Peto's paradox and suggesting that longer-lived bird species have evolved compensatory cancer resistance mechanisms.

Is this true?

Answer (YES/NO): YES